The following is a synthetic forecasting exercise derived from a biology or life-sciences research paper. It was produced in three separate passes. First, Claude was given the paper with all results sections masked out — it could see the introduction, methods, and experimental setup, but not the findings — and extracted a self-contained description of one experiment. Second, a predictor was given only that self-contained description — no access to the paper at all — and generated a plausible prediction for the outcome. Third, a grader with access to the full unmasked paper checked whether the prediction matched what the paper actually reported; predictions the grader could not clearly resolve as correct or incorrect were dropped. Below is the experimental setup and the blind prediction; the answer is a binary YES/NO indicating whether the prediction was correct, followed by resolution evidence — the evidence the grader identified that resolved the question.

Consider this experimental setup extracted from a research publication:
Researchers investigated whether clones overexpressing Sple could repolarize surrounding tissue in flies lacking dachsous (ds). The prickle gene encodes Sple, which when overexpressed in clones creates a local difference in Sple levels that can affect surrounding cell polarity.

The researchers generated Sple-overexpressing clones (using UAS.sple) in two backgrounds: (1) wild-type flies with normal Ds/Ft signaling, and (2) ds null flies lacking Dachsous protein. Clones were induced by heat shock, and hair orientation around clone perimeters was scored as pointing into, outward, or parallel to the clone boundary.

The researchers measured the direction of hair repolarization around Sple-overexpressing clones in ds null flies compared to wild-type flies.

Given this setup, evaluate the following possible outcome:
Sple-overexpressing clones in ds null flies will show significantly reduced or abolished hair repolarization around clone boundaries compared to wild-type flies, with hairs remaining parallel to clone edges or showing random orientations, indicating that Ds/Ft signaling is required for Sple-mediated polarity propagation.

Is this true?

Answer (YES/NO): NO